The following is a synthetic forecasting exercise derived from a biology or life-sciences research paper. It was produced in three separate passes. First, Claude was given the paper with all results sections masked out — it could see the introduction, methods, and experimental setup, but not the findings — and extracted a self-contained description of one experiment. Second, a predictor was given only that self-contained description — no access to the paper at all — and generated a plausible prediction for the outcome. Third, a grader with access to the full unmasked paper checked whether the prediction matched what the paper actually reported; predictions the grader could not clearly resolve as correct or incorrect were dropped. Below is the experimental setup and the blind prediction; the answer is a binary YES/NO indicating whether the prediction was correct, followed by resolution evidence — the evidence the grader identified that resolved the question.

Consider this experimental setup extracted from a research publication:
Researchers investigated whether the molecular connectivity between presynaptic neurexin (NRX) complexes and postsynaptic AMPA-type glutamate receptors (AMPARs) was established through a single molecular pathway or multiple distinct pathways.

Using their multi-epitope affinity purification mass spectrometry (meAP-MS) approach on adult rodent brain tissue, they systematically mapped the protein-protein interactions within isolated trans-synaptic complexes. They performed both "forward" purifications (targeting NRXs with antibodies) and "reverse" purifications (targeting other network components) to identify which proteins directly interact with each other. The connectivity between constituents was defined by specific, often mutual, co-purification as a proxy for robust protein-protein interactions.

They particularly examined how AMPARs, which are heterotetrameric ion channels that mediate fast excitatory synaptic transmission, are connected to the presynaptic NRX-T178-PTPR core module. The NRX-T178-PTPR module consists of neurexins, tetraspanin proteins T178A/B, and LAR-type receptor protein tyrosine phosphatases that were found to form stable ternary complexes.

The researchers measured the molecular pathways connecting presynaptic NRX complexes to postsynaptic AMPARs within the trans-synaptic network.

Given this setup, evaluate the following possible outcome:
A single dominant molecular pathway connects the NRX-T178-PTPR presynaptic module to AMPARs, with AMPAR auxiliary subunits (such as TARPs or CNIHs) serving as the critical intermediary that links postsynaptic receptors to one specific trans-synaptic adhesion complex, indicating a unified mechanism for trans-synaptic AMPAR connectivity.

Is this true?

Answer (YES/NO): NO